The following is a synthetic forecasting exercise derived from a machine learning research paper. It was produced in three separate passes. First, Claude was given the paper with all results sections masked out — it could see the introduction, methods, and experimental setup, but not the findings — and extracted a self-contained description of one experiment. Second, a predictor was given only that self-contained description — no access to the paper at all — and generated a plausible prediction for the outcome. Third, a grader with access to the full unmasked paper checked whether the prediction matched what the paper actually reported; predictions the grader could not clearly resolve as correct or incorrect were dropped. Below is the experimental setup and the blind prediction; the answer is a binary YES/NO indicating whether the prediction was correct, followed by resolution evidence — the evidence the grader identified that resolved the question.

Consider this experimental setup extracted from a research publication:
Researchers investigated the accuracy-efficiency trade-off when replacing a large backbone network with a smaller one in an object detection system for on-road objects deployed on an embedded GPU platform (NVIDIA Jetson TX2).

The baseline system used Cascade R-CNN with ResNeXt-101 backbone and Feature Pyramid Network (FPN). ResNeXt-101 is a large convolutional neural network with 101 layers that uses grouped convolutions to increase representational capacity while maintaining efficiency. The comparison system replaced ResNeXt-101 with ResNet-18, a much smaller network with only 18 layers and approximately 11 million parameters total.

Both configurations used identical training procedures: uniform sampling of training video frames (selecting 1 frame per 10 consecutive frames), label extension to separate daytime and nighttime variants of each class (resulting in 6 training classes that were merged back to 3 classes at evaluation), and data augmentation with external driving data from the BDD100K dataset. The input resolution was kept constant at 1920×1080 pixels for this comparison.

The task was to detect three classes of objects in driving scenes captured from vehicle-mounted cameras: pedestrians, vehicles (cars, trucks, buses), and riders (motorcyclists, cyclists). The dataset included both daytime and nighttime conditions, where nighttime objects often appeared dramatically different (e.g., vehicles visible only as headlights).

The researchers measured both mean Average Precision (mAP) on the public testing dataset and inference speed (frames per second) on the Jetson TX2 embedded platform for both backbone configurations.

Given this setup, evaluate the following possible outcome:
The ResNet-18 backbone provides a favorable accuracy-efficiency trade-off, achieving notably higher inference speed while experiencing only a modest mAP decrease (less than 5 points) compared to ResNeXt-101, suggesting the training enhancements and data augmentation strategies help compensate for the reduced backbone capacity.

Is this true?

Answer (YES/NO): YES